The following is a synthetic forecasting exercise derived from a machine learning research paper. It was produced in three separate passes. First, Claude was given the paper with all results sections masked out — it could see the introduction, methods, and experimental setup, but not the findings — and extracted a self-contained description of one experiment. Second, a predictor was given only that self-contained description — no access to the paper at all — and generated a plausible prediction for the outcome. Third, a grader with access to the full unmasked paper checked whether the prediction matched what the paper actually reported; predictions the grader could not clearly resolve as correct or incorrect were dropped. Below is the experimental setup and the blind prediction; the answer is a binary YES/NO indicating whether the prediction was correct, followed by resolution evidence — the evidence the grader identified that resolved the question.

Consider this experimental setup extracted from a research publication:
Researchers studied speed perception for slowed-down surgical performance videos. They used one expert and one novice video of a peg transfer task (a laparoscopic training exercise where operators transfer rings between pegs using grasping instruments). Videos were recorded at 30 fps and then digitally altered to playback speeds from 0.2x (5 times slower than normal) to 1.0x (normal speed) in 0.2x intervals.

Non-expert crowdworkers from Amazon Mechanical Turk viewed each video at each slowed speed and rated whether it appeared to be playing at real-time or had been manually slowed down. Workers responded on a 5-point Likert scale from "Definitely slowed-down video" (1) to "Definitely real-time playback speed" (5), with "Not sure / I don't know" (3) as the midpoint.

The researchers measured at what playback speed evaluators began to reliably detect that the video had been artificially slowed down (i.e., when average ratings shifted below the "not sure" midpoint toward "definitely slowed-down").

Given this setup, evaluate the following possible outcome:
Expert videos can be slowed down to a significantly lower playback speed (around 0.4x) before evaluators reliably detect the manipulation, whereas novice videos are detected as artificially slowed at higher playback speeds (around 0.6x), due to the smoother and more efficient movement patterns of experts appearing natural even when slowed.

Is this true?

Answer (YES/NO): NO